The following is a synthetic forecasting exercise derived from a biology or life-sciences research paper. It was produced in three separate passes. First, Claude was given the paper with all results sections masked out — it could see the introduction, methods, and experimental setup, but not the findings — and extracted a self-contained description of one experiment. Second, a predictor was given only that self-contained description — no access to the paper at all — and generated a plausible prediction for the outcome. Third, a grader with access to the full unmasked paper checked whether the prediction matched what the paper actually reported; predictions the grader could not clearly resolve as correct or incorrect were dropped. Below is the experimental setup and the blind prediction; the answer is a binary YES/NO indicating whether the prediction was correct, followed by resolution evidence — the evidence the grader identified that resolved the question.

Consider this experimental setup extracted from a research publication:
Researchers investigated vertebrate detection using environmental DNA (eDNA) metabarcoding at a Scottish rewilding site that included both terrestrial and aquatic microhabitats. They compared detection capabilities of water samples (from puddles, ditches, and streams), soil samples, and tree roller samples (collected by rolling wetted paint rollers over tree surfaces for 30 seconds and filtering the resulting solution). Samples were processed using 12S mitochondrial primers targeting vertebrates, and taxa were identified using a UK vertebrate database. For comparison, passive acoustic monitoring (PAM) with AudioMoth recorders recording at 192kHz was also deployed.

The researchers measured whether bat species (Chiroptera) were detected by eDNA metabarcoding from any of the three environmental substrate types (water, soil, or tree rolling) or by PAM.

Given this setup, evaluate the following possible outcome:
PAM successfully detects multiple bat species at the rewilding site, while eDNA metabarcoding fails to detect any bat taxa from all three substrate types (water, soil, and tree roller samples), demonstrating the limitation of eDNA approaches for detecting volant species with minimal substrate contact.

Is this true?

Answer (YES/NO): YES